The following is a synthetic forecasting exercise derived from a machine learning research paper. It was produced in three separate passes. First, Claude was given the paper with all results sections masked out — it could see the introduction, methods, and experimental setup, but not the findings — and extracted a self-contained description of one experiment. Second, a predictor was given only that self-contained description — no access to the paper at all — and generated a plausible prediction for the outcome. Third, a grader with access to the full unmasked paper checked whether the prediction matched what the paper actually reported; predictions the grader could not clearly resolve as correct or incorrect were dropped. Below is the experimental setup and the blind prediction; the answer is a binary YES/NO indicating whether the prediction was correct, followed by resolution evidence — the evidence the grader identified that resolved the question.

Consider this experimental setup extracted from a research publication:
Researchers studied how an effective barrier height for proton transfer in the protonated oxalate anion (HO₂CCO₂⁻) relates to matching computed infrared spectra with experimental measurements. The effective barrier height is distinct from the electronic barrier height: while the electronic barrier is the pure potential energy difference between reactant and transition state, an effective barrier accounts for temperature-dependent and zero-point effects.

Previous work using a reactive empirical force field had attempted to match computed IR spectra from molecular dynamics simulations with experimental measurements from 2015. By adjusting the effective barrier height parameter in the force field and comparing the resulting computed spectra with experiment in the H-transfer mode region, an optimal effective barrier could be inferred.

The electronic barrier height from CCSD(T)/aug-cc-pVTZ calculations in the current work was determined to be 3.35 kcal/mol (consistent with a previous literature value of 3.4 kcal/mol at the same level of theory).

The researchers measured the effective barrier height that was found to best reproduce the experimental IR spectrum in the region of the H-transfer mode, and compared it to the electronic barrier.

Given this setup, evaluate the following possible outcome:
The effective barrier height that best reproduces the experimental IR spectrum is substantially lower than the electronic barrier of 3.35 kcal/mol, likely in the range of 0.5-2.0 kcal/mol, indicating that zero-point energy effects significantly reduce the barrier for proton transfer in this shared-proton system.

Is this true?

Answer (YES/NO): NO